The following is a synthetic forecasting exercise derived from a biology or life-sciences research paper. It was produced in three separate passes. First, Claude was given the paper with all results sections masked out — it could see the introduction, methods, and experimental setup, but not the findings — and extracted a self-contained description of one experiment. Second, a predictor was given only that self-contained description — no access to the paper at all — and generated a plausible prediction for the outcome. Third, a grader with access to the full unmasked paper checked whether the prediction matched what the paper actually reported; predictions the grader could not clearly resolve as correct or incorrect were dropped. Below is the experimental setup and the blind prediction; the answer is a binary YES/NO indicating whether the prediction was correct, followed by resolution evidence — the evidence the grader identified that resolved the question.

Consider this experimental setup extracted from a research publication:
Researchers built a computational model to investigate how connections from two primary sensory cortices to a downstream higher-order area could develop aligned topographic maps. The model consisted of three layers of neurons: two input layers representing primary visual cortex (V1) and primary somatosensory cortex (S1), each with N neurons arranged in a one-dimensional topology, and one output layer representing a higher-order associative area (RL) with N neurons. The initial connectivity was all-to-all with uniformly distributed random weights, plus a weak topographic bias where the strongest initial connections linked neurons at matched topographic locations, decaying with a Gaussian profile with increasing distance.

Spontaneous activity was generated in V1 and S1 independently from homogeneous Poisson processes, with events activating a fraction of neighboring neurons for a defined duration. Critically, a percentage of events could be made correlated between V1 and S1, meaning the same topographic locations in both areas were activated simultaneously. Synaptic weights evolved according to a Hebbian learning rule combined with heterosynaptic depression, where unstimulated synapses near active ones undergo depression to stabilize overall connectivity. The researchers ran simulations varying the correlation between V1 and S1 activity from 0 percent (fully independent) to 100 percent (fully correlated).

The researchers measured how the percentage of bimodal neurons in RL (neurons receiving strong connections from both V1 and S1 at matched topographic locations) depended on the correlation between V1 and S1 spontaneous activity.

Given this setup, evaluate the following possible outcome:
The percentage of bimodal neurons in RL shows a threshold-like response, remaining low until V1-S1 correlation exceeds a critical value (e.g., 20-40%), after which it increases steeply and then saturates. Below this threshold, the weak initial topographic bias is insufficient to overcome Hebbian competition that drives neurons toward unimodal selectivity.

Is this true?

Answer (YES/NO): NO